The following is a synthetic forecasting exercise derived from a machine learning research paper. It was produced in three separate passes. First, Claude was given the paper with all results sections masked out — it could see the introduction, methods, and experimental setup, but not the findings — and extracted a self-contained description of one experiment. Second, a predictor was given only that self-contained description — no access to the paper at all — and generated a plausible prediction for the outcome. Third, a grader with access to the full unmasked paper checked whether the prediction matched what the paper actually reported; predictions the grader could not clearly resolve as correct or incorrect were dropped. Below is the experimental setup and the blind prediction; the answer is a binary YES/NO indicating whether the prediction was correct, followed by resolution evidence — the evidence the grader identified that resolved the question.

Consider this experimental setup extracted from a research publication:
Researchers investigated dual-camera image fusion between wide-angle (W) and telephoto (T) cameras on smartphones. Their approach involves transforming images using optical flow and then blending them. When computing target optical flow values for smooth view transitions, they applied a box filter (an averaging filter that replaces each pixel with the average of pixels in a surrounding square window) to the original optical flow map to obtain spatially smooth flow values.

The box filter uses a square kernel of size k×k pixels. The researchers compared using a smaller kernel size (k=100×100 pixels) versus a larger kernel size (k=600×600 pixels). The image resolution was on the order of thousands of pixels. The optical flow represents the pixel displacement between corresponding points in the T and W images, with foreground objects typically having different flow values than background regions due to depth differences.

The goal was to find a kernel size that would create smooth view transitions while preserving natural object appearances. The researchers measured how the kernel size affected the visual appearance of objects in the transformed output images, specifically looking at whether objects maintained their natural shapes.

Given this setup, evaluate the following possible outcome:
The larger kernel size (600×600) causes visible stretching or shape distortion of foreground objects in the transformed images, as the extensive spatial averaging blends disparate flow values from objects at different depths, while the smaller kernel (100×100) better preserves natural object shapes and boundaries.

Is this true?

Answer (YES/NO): NO